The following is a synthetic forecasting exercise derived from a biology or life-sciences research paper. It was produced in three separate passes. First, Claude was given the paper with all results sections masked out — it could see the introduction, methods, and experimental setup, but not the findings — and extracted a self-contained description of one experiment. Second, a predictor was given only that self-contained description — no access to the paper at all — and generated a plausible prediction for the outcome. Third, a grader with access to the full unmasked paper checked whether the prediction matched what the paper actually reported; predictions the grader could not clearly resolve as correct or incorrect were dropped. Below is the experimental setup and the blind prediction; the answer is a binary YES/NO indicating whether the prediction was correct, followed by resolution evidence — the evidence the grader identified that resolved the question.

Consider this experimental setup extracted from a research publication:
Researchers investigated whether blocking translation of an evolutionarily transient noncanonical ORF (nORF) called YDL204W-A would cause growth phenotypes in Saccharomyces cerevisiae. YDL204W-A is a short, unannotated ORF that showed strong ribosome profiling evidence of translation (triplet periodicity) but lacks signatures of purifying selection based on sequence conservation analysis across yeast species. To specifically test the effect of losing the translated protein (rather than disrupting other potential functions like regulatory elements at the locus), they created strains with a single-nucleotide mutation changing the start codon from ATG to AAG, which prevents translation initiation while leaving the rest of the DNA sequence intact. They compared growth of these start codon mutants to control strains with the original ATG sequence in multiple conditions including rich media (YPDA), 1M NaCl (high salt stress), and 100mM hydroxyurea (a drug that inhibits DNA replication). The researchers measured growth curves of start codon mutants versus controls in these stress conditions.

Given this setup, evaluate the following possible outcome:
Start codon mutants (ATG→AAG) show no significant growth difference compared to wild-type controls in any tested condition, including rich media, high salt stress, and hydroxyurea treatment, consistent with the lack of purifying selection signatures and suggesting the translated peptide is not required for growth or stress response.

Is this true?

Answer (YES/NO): NO